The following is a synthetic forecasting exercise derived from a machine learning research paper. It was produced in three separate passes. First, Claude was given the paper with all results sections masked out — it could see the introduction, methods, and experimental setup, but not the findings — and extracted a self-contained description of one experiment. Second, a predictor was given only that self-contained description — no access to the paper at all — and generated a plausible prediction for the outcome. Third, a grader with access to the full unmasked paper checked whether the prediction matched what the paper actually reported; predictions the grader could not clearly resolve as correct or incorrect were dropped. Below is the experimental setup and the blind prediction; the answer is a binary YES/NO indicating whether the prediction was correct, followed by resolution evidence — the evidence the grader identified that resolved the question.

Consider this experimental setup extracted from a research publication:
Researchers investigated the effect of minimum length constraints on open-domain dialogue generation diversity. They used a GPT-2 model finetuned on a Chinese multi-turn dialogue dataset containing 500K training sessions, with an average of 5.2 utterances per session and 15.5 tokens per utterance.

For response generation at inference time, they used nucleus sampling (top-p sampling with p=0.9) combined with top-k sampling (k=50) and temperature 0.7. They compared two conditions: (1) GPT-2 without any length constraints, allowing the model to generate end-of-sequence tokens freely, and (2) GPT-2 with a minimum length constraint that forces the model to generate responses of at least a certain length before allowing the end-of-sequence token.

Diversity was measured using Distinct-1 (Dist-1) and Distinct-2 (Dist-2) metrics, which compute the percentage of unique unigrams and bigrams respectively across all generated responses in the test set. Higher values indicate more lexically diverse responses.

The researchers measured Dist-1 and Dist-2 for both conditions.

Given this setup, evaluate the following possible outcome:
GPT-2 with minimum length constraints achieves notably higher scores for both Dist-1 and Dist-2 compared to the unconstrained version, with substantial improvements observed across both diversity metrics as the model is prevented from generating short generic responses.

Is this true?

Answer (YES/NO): NO